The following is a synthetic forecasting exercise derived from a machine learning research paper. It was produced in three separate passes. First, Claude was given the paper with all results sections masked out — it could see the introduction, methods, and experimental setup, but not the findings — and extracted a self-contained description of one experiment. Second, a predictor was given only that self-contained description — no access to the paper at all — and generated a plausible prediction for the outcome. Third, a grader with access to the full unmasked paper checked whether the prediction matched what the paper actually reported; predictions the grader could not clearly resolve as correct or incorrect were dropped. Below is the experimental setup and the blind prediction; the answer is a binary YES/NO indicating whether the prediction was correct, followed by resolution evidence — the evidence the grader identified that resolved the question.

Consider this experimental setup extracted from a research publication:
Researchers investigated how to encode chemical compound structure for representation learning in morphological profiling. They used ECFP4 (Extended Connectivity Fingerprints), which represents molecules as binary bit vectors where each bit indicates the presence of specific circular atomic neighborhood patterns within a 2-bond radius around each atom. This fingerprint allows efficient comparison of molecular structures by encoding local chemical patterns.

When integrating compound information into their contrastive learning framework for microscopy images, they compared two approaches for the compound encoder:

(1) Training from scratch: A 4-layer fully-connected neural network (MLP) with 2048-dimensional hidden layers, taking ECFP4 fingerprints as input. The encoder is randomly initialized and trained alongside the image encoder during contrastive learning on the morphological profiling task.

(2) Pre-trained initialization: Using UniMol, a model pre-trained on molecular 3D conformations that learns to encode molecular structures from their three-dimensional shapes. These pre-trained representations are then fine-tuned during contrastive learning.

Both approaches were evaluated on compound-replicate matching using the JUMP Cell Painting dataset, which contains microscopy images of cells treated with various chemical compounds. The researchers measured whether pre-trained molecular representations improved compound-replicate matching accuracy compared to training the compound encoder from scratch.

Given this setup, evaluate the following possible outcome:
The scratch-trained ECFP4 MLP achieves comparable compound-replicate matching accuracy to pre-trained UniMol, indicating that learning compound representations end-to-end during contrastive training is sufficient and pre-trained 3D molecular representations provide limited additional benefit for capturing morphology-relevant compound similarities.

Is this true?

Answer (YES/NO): YES